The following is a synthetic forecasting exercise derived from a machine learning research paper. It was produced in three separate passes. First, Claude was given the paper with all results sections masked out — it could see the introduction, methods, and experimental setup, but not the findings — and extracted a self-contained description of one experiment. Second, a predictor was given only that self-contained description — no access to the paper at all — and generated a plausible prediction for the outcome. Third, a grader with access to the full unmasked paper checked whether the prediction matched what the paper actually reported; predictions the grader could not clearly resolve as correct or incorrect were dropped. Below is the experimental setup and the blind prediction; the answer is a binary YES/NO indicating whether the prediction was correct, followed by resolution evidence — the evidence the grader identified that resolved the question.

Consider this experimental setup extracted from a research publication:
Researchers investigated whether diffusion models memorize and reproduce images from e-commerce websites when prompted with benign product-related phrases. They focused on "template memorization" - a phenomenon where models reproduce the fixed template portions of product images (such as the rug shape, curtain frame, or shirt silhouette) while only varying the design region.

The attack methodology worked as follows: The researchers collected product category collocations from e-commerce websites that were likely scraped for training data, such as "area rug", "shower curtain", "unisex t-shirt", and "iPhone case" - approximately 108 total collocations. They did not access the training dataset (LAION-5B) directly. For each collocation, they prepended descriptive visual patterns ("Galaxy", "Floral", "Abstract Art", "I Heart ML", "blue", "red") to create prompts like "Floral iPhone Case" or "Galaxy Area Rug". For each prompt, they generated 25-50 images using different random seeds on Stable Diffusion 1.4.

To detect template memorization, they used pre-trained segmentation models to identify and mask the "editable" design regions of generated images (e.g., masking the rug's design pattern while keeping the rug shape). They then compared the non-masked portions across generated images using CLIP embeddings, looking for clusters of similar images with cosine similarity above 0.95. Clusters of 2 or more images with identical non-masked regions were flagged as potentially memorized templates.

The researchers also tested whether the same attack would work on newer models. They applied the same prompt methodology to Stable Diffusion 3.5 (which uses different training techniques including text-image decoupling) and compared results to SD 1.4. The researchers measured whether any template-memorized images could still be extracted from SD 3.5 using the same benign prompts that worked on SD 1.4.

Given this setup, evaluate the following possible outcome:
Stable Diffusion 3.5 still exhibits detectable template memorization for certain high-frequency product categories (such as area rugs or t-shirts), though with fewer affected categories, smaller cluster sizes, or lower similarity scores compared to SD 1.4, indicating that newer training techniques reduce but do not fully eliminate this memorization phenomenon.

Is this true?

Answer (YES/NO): YES